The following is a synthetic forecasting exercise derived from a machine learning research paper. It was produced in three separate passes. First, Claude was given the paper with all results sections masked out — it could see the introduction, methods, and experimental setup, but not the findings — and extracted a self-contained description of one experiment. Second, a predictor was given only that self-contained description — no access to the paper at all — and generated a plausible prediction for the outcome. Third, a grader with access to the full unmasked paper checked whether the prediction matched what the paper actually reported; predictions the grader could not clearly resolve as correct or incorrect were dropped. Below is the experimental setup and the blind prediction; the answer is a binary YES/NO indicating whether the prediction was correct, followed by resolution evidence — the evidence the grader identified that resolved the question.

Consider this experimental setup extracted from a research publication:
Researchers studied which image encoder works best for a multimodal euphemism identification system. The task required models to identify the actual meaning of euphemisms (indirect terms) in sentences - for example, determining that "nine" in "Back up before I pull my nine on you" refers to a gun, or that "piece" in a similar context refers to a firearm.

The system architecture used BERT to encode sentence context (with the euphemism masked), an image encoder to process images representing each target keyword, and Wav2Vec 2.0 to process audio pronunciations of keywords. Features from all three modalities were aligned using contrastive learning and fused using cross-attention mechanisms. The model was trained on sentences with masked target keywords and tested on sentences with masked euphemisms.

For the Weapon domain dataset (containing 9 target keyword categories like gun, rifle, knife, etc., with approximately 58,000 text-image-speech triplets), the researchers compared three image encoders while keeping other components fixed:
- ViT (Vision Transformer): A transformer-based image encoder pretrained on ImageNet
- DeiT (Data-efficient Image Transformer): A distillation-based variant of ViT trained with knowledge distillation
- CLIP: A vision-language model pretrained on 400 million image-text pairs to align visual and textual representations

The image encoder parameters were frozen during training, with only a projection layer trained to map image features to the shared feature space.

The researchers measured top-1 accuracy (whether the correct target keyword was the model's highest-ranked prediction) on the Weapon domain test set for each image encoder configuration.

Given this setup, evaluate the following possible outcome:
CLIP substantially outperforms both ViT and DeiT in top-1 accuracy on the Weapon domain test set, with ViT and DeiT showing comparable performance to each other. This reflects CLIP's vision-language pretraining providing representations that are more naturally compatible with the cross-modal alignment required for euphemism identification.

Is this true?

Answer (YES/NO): NO